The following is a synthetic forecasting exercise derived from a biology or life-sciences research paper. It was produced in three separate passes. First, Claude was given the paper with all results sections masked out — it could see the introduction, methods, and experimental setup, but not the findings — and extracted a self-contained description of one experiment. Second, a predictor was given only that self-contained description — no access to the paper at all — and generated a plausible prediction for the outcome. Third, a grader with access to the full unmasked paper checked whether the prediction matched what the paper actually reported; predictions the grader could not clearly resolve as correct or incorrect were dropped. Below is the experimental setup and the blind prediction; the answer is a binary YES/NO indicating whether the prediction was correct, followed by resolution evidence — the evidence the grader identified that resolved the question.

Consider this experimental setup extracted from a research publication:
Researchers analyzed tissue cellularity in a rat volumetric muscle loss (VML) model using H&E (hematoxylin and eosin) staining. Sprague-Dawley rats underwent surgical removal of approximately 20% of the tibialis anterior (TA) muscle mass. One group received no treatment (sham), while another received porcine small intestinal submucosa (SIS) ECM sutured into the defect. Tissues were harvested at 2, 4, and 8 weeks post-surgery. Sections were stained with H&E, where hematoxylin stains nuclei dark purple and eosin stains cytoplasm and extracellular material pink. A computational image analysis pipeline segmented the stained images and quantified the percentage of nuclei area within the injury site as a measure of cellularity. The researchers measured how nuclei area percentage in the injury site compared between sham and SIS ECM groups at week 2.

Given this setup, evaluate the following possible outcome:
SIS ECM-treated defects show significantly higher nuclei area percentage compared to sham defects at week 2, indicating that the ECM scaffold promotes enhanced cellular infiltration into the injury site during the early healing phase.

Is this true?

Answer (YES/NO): YES